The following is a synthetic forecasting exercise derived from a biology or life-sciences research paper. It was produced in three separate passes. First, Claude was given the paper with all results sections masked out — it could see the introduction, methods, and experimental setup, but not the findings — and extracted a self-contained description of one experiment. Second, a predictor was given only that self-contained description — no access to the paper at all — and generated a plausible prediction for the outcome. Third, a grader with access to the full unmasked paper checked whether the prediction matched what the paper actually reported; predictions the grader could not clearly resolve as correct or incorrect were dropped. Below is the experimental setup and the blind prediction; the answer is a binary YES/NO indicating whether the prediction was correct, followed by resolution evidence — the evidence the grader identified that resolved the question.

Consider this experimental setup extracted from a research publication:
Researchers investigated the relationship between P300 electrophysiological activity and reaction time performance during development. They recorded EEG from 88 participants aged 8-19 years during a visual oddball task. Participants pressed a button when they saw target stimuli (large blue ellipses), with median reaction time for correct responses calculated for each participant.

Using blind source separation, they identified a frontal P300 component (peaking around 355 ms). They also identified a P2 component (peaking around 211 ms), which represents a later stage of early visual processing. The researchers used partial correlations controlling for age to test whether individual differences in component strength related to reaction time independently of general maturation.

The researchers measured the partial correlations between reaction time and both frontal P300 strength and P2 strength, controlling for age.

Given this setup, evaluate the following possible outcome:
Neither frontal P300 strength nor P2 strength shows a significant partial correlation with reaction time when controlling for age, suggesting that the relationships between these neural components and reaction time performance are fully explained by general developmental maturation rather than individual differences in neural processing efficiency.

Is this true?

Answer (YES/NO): NO